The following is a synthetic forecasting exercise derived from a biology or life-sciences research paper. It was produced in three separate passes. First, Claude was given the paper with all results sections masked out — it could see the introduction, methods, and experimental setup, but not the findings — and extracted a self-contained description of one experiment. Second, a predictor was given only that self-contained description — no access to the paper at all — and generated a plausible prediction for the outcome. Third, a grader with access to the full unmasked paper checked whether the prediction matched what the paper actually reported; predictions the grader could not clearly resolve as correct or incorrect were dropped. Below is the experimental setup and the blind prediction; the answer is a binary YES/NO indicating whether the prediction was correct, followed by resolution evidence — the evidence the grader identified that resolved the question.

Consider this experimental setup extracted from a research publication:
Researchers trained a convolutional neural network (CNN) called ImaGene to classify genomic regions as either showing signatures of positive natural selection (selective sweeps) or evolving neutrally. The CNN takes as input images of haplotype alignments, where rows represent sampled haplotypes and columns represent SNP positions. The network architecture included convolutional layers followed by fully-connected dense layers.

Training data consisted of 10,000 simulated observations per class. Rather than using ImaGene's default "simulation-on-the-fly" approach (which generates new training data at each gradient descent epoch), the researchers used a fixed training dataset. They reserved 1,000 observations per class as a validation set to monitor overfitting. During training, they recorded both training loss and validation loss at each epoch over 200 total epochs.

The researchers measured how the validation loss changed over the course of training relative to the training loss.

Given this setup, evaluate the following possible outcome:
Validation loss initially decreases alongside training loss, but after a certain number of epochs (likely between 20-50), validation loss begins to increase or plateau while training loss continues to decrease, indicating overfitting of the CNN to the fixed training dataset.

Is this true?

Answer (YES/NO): YES